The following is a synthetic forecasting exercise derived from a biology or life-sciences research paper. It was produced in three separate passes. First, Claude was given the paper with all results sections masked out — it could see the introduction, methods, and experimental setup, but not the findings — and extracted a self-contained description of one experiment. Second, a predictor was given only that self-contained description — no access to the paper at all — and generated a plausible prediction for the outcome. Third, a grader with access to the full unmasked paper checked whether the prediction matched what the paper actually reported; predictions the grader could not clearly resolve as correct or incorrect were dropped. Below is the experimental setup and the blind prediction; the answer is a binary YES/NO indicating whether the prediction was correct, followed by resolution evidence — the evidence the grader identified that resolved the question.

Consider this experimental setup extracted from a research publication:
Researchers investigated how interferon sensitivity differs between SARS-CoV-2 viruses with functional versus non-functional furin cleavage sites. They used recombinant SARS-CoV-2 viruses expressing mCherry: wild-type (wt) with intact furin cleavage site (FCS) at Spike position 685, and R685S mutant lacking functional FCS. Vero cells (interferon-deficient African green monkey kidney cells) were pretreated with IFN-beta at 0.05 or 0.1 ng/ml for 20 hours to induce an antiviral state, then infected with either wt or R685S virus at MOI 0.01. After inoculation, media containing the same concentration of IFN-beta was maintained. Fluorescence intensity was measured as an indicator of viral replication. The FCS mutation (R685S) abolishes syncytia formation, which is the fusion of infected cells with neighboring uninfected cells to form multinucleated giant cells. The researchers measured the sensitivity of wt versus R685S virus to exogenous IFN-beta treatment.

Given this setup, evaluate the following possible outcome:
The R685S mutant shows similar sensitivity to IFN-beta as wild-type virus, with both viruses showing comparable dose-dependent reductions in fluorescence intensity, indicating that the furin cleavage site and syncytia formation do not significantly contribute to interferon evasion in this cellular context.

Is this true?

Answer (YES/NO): NO